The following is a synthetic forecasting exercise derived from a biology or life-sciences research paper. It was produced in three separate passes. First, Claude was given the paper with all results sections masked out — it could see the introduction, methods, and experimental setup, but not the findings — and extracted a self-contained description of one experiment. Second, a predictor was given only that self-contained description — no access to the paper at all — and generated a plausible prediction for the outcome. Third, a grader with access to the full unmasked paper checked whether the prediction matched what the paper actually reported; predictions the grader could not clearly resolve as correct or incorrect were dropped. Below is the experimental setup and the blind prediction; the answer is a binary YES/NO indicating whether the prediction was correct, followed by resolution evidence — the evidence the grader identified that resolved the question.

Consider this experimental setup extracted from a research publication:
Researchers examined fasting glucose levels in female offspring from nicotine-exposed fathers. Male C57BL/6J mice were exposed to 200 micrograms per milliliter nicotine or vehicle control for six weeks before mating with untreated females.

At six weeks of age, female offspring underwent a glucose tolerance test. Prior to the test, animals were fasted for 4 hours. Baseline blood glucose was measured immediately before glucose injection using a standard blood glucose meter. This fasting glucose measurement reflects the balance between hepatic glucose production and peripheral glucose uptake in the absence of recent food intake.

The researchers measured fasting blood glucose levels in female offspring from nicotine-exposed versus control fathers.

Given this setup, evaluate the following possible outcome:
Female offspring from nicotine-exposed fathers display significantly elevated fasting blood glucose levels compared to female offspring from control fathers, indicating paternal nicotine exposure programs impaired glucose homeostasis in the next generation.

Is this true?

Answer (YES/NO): NO